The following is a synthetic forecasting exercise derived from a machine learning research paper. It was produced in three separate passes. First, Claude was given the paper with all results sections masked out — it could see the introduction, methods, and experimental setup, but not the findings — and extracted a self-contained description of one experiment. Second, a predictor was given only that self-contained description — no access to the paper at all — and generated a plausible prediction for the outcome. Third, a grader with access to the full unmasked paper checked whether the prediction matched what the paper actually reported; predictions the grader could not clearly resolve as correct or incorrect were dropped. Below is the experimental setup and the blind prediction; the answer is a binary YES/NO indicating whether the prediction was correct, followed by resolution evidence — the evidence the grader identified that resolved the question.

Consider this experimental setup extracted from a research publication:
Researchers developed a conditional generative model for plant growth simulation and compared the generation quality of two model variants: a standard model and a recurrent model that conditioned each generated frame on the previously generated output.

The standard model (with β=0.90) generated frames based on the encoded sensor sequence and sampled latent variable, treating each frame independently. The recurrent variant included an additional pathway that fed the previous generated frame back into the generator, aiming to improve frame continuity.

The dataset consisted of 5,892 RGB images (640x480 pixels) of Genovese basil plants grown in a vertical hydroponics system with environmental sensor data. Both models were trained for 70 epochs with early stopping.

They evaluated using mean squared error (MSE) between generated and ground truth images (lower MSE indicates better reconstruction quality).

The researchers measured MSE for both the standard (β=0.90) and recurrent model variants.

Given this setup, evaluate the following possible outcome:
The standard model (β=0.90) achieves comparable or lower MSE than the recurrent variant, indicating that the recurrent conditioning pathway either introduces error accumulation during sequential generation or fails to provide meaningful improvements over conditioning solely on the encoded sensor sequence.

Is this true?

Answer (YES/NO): YES